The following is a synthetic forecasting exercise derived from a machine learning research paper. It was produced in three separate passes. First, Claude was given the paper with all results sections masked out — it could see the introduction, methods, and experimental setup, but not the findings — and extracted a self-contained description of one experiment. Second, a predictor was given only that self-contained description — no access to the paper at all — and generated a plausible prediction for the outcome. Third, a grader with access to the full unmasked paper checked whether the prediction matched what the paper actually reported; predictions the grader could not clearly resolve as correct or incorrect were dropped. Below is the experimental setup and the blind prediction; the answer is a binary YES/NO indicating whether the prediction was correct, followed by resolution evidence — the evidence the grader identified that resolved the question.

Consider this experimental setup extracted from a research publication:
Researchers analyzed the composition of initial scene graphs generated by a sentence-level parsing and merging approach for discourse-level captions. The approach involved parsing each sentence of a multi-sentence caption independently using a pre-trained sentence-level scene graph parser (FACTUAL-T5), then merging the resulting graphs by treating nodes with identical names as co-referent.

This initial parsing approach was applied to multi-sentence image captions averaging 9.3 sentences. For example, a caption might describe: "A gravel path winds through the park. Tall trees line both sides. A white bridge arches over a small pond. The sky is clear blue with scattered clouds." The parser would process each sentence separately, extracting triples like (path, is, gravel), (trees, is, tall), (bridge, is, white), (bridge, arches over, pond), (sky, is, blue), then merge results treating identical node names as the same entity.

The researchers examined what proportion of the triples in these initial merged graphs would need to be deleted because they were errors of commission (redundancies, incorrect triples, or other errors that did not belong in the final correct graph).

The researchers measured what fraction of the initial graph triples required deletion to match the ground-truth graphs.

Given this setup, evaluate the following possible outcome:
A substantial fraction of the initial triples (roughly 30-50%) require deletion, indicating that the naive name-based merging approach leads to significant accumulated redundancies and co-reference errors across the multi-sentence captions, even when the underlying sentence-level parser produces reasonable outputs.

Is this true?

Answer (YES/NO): YES